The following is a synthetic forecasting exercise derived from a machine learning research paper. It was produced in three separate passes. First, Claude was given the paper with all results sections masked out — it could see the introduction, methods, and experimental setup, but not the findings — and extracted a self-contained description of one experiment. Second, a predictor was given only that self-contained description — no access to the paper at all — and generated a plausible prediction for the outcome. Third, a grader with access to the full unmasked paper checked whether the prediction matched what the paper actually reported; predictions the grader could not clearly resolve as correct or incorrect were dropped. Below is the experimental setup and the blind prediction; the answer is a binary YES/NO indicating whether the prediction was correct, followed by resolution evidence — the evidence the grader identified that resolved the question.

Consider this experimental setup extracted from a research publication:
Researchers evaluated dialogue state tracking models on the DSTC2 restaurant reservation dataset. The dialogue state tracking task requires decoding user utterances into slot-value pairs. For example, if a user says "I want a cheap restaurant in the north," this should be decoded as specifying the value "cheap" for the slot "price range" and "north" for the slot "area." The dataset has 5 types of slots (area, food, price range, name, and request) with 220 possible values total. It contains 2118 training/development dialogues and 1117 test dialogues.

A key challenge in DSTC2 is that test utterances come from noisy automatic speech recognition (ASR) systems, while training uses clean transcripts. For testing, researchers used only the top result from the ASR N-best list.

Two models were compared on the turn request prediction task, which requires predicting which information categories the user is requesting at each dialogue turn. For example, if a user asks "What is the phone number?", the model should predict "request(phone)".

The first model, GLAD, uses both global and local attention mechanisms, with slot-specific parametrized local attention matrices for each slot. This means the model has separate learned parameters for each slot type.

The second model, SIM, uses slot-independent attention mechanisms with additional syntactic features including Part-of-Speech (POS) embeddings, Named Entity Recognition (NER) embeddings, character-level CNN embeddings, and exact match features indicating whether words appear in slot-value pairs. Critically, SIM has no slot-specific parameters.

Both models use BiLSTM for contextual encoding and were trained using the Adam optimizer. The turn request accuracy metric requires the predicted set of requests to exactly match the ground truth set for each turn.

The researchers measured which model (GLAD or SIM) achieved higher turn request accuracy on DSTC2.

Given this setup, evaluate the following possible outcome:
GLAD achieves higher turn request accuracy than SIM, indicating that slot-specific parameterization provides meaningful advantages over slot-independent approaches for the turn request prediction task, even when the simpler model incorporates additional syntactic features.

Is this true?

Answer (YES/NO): YES